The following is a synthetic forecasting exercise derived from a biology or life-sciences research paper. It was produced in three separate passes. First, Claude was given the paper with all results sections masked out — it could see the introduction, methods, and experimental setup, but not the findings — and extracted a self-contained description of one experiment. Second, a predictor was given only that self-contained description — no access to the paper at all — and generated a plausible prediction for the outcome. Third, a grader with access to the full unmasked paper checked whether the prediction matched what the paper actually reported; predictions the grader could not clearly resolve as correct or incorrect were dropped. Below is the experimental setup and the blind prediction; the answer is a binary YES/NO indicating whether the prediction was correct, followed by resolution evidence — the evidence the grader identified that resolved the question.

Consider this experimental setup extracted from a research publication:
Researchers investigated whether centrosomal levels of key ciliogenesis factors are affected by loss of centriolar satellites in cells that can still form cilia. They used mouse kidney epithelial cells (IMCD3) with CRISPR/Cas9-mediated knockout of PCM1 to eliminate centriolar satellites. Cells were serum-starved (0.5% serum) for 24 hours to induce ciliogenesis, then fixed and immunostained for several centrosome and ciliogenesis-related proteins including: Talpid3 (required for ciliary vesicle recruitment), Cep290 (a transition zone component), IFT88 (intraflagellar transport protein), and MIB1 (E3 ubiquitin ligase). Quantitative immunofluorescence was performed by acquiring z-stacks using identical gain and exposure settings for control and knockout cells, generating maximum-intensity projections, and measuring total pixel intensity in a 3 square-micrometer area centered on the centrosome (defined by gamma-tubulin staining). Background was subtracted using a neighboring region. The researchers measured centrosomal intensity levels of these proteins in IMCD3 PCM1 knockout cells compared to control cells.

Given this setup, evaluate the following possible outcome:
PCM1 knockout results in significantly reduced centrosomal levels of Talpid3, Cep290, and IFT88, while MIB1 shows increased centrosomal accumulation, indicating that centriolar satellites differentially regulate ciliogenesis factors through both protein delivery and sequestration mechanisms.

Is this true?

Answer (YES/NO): NO